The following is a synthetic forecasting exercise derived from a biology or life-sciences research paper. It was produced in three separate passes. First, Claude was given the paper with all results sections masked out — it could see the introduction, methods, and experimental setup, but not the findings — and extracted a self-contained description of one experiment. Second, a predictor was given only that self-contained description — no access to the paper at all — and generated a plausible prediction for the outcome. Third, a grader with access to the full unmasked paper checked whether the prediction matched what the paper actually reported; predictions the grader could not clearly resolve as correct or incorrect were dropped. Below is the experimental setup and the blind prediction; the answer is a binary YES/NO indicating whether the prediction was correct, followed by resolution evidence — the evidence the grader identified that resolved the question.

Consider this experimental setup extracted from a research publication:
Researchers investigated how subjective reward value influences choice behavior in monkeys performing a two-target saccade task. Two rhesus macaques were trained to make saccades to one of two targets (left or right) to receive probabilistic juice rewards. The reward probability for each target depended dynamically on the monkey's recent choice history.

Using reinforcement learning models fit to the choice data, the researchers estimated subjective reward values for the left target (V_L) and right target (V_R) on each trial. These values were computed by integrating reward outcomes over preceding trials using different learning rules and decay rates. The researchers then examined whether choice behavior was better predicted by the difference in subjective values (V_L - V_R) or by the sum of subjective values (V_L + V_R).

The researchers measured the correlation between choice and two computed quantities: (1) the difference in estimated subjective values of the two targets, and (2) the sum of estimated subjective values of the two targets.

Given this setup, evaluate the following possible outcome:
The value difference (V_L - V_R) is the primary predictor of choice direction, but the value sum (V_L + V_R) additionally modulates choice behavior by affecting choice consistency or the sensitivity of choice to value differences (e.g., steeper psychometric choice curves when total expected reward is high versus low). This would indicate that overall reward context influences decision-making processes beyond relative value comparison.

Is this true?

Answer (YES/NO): NO